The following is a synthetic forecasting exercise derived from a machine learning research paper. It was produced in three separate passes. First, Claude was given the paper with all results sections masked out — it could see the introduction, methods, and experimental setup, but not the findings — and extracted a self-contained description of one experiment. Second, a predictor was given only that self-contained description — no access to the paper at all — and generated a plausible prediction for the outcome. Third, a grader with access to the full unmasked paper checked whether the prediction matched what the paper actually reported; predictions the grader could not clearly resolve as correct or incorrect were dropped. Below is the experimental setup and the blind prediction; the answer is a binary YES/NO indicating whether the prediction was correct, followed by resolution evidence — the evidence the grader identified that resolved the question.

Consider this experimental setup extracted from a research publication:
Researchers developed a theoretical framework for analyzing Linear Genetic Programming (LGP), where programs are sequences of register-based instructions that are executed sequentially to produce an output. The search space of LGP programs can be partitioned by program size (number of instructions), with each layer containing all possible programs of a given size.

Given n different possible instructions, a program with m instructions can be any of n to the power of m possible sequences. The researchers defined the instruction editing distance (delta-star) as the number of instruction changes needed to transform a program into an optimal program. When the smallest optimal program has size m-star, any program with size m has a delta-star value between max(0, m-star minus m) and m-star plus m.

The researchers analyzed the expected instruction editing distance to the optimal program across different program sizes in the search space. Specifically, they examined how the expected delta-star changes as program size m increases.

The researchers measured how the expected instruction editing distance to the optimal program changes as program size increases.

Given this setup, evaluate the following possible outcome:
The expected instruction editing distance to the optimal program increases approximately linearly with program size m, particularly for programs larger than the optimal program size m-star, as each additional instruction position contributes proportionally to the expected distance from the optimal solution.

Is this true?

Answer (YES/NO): NO